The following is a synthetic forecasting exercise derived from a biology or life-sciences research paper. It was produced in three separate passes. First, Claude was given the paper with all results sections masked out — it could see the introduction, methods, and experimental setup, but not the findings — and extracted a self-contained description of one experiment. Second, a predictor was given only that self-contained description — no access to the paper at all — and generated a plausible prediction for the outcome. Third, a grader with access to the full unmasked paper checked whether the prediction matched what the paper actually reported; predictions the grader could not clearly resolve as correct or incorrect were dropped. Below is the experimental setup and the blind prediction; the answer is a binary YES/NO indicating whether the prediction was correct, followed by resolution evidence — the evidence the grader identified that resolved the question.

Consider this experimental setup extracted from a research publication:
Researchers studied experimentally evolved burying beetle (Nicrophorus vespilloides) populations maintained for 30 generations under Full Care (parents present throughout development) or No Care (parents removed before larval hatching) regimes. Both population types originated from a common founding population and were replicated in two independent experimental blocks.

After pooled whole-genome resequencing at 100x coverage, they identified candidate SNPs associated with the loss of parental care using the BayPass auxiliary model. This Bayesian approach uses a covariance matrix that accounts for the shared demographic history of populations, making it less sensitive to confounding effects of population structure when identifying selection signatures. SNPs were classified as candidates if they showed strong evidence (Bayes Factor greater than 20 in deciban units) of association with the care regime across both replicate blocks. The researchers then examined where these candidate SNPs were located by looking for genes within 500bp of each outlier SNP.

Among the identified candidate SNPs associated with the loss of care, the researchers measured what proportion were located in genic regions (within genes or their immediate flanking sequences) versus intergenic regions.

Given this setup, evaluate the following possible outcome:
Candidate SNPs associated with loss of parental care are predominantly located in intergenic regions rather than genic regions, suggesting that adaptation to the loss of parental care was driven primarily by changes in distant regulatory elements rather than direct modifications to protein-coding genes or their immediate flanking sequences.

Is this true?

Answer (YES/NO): NO